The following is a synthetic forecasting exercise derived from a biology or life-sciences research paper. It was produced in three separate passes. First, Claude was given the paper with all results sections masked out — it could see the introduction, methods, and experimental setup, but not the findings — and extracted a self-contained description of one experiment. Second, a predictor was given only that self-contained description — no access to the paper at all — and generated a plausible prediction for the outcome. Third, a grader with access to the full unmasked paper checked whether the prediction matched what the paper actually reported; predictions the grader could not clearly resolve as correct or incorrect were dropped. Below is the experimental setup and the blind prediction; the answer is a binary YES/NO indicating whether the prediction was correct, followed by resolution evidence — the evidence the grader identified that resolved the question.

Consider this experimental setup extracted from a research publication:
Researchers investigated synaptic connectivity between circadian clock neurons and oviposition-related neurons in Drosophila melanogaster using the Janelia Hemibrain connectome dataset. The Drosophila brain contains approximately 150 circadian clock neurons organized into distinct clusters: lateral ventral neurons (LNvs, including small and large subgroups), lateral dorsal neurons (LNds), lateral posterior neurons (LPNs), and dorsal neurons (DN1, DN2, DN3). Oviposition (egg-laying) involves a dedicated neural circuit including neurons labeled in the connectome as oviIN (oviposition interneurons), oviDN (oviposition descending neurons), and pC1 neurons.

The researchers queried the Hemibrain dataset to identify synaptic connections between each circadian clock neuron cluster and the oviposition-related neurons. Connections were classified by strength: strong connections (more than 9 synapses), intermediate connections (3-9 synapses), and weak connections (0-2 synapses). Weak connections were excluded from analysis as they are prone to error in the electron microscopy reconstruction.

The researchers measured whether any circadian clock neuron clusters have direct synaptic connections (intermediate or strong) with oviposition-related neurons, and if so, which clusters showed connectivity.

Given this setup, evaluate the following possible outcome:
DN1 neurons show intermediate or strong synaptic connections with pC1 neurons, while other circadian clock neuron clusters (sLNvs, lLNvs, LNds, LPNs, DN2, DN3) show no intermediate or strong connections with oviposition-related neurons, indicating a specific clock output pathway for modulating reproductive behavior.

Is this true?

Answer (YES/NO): NO